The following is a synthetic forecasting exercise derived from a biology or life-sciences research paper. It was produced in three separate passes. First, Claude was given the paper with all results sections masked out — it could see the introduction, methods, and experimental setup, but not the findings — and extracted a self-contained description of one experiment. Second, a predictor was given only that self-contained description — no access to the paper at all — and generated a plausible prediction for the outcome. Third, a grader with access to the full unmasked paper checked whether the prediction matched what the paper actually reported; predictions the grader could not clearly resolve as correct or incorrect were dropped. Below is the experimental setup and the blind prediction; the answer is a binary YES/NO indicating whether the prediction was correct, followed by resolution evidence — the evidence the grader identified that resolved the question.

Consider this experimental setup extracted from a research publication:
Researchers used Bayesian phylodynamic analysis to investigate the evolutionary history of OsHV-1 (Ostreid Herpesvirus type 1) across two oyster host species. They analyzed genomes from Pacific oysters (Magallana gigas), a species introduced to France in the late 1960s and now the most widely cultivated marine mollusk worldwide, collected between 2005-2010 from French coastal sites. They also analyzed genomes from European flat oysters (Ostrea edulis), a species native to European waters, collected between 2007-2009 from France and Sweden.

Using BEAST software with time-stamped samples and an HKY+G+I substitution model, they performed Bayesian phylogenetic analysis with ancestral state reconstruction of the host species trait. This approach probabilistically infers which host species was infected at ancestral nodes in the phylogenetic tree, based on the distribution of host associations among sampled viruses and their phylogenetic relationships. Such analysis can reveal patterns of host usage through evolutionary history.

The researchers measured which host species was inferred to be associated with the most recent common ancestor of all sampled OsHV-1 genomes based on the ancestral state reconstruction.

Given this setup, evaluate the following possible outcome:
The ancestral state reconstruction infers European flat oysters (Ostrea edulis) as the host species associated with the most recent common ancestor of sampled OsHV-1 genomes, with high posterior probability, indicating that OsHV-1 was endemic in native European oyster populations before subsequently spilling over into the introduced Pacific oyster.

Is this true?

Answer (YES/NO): NO